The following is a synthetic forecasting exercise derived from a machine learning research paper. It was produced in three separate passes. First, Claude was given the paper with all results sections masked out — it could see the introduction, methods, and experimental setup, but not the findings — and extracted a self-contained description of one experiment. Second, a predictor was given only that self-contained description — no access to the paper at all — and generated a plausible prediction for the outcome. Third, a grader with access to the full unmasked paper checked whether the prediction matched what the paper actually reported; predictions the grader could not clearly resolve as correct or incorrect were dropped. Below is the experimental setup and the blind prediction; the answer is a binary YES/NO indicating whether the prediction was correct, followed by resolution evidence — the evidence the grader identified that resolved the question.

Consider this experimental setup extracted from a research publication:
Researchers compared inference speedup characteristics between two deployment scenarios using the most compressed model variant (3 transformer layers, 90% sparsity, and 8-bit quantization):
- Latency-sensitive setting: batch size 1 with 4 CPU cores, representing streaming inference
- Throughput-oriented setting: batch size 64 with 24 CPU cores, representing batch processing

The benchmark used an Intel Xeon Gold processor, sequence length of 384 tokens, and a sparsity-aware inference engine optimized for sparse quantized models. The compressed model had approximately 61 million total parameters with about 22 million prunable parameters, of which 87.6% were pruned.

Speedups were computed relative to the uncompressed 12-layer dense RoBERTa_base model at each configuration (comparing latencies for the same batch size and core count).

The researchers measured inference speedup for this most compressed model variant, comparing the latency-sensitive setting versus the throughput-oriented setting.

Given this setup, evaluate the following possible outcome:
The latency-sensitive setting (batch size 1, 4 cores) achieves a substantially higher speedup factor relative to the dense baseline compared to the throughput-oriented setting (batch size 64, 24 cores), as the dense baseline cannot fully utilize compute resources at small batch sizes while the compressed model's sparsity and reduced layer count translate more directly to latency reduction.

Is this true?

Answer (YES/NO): YES